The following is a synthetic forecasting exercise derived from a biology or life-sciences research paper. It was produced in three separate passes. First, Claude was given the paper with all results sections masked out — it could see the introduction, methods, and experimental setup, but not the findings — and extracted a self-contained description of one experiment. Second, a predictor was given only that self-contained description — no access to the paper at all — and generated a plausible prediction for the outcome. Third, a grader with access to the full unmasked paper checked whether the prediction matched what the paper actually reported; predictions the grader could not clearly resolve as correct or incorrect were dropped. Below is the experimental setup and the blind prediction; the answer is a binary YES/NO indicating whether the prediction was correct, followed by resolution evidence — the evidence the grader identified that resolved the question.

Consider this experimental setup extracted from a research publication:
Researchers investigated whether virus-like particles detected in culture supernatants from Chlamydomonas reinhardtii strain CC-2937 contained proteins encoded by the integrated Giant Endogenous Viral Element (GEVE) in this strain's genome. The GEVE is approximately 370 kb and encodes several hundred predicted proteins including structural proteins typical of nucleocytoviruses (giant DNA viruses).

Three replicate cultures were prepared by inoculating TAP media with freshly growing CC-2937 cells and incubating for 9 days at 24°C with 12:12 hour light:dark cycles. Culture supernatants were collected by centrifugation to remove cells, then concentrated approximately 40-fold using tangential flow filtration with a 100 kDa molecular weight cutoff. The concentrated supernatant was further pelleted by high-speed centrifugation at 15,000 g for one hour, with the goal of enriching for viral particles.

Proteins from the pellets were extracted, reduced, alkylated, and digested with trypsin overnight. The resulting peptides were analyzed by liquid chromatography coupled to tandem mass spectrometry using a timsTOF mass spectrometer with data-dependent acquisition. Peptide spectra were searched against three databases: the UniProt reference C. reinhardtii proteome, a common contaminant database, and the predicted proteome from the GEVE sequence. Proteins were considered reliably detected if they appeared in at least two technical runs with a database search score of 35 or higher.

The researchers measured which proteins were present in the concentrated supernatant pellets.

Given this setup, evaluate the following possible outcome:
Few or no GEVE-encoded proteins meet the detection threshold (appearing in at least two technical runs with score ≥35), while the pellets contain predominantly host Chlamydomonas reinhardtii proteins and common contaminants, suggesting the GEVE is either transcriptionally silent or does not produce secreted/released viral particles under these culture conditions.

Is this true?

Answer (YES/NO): NO